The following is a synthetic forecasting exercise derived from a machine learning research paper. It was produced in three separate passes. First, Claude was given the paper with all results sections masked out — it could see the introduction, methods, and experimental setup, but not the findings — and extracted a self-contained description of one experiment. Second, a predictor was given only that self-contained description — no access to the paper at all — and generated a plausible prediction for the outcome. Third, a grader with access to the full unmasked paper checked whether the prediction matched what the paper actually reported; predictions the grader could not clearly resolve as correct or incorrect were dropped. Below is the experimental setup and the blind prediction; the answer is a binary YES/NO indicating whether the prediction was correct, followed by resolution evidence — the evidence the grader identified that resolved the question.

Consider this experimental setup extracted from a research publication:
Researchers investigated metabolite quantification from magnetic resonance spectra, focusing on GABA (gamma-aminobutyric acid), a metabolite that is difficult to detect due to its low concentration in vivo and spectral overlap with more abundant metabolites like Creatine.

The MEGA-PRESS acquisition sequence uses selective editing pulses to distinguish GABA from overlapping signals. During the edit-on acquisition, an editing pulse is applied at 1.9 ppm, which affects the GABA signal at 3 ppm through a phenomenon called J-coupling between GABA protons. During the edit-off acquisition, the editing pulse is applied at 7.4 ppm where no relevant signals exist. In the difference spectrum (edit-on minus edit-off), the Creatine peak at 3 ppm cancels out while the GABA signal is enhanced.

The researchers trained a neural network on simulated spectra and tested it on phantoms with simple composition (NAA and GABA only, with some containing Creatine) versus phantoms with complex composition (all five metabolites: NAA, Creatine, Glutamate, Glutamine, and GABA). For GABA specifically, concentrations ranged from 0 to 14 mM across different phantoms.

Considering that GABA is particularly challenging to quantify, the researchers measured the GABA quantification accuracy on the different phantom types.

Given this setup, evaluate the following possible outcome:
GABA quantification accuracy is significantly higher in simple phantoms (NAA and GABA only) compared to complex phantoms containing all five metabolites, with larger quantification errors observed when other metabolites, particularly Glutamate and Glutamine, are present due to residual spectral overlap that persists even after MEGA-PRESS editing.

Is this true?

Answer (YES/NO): NO